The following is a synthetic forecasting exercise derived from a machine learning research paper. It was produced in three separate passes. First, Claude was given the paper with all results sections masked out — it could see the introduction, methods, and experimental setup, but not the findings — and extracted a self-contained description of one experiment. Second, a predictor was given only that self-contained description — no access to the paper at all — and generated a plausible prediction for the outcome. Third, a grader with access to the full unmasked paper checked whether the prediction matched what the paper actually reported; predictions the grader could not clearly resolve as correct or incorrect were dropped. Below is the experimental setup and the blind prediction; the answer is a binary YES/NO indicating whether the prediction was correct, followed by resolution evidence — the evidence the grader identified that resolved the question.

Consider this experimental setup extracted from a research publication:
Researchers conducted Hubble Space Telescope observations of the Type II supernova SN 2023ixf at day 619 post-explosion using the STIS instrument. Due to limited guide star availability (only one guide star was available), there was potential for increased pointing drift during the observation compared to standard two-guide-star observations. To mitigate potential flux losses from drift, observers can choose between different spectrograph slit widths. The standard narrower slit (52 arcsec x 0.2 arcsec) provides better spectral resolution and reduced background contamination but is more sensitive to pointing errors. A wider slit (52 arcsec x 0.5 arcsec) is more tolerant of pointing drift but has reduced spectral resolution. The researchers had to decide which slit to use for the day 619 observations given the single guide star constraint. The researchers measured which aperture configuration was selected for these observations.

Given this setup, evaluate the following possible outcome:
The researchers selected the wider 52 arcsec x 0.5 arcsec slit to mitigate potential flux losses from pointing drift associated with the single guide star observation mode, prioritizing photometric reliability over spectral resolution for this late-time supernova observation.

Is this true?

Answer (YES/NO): YES